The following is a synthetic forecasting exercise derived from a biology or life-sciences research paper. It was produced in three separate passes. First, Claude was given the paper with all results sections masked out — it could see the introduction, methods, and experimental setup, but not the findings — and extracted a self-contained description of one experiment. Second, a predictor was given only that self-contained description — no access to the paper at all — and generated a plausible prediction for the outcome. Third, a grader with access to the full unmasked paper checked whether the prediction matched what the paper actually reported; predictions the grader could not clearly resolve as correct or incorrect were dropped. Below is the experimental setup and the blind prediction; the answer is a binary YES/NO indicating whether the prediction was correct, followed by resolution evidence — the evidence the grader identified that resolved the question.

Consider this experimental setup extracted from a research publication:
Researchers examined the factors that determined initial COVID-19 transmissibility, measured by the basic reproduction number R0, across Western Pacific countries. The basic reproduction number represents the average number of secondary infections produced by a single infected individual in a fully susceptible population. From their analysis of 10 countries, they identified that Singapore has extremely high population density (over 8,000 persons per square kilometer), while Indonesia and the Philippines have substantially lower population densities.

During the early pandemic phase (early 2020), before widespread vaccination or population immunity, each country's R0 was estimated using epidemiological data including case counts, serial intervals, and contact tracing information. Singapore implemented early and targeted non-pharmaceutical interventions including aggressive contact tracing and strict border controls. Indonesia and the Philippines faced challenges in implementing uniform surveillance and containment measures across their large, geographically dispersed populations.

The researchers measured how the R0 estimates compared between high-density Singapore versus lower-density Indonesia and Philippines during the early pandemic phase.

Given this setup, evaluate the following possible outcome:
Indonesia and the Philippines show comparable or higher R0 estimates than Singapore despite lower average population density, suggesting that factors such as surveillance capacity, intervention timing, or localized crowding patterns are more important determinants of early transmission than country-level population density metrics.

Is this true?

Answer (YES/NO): YES